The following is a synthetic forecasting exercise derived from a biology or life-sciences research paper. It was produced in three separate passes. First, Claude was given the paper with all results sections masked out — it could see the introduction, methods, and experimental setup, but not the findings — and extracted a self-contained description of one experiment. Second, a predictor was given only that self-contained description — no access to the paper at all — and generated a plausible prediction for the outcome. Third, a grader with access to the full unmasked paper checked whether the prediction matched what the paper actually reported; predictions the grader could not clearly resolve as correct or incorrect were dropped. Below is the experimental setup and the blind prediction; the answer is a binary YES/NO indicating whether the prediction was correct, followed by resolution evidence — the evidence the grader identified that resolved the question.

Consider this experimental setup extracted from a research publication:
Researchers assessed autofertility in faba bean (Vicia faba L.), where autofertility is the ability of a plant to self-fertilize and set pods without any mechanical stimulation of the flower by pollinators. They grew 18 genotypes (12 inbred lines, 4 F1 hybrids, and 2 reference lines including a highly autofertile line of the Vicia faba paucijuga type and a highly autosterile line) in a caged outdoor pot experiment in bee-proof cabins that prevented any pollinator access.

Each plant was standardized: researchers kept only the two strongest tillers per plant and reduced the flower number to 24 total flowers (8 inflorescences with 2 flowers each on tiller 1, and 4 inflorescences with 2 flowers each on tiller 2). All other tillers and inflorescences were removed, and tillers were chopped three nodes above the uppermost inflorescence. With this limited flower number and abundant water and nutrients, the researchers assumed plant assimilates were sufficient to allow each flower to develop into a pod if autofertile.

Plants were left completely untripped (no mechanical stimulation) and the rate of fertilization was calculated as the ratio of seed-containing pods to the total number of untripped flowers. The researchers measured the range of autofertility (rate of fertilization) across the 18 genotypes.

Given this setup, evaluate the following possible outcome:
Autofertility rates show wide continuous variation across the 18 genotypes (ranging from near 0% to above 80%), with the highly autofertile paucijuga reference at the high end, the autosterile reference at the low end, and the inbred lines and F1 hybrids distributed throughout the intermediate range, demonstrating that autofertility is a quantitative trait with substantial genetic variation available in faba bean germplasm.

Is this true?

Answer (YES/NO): NO